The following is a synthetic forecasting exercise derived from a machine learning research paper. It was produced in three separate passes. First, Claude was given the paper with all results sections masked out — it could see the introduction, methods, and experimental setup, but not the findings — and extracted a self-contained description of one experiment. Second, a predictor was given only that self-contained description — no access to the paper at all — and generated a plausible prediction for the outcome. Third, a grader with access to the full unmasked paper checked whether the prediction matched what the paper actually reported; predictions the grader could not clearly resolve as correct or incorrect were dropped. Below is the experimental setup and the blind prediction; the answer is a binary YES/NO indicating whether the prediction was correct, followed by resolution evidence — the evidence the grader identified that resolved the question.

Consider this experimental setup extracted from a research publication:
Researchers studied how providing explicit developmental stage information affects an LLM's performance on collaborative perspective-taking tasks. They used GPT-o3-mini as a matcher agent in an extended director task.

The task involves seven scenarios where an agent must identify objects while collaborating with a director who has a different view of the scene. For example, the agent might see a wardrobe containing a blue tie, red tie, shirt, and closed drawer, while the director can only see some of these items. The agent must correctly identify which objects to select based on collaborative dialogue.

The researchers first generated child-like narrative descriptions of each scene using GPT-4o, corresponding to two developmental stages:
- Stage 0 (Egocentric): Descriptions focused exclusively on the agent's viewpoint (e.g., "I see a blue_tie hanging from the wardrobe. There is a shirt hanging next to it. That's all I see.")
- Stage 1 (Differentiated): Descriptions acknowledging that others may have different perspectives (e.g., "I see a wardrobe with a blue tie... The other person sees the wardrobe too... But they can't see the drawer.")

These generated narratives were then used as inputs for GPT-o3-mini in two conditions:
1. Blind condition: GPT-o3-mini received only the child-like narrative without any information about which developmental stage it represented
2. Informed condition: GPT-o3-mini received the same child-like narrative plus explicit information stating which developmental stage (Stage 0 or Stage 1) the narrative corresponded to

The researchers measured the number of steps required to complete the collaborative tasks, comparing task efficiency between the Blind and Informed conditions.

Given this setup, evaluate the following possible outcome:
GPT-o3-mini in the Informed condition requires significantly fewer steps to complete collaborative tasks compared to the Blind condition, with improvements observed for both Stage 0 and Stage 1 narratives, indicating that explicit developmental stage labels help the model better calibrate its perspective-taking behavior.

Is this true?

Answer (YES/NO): NO